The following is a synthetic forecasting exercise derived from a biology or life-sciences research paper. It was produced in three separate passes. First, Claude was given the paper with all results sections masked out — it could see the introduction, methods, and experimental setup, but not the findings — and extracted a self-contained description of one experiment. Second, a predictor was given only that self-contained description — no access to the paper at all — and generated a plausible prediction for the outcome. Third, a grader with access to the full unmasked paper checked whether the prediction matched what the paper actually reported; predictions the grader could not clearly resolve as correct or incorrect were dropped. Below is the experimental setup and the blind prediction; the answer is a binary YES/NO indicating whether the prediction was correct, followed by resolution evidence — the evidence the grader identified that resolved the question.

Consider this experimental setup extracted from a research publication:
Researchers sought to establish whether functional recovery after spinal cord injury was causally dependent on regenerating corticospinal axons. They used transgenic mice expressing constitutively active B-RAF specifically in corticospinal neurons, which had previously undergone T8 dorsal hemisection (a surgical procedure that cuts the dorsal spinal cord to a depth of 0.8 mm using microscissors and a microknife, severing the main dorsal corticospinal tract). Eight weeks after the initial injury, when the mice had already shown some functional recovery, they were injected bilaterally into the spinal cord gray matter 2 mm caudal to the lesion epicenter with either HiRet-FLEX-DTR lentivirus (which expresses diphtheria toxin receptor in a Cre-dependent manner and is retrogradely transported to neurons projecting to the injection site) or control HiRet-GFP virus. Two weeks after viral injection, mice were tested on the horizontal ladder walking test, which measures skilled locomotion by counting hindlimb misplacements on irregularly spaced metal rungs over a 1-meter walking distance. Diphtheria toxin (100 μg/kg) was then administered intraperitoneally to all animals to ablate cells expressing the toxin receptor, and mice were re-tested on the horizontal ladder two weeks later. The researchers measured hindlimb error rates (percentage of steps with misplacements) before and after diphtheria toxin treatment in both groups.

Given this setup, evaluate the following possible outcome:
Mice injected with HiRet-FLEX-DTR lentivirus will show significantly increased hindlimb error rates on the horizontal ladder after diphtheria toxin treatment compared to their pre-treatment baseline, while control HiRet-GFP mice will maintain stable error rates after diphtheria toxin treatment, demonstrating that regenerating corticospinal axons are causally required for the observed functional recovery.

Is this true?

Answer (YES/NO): YES